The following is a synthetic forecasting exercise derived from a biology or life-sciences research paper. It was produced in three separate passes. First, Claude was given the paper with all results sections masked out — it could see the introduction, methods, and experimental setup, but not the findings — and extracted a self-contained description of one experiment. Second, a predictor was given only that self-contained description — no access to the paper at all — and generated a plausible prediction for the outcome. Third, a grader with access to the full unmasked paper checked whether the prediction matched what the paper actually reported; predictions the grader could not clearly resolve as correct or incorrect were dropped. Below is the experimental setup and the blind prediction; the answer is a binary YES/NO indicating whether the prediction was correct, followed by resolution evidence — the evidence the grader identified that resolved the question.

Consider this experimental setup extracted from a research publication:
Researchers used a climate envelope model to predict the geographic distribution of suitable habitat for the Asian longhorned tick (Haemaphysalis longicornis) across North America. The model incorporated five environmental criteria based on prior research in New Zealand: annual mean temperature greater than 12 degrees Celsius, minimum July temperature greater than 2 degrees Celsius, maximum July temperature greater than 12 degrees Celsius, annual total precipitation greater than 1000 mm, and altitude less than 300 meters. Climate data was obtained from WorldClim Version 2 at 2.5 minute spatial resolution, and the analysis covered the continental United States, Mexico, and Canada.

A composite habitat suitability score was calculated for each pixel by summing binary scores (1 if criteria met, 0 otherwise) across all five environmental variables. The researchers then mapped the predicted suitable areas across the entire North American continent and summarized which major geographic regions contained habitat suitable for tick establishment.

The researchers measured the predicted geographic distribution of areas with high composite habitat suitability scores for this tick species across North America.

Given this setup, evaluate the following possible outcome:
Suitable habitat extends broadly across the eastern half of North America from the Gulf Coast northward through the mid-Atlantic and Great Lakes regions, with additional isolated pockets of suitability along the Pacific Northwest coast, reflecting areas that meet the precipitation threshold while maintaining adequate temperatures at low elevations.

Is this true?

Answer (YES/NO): NO